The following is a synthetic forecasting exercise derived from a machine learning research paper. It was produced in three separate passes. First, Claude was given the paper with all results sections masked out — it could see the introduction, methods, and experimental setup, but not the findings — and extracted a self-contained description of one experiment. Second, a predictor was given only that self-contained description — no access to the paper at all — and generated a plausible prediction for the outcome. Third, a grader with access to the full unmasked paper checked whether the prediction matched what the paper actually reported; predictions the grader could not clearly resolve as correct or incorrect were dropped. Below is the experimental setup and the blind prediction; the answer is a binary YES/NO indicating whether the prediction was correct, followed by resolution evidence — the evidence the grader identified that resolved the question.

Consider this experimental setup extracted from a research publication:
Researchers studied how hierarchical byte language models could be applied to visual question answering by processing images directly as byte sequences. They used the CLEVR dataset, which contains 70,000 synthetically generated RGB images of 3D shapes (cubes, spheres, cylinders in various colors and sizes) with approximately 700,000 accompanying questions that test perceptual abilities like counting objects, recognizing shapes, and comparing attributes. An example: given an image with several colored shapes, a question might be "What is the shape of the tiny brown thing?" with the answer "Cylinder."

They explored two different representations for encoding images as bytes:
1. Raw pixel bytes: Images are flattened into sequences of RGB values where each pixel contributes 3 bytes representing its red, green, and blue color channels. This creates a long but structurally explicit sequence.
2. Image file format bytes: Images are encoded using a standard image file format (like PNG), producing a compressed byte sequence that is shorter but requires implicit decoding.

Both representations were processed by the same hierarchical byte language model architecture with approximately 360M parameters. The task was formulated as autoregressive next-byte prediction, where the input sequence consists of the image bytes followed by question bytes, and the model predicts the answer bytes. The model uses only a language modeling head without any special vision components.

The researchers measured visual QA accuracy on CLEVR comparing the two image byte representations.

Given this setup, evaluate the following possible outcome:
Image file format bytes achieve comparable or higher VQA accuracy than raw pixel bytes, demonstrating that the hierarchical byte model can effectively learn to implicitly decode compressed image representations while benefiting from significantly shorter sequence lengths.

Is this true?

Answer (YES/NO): YES